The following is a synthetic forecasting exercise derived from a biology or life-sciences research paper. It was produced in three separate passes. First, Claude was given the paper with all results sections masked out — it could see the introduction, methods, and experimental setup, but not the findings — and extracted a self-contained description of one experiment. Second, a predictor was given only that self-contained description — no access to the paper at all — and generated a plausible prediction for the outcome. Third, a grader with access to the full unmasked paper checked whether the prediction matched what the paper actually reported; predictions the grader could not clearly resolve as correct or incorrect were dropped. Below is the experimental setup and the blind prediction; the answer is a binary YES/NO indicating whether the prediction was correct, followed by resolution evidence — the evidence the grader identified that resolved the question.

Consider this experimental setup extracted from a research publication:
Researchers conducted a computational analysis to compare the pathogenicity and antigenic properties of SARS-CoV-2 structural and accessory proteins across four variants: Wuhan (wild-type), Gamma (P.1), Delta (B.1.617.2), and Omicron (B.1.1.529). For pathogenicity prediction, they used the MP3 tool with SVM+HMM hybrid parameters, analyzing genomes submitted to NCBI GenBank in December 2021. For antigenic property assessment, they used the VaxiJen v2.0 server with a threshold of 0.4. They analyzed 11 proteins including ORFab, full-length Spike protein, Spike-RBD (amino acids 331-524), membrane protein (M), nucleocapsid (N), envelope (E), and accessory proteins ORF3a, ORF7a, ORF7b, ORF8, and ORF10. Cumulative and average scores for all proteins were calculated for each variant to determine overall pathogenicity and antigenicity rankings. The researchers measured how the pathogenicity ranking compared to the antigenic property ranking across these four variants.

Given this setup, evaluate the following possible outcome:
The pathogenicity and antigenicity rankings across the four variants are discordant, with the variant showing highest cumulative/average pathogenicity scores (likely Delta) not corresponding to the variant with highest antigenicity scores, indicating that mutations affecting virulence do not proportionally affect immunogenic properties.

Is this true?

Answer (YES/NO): NO